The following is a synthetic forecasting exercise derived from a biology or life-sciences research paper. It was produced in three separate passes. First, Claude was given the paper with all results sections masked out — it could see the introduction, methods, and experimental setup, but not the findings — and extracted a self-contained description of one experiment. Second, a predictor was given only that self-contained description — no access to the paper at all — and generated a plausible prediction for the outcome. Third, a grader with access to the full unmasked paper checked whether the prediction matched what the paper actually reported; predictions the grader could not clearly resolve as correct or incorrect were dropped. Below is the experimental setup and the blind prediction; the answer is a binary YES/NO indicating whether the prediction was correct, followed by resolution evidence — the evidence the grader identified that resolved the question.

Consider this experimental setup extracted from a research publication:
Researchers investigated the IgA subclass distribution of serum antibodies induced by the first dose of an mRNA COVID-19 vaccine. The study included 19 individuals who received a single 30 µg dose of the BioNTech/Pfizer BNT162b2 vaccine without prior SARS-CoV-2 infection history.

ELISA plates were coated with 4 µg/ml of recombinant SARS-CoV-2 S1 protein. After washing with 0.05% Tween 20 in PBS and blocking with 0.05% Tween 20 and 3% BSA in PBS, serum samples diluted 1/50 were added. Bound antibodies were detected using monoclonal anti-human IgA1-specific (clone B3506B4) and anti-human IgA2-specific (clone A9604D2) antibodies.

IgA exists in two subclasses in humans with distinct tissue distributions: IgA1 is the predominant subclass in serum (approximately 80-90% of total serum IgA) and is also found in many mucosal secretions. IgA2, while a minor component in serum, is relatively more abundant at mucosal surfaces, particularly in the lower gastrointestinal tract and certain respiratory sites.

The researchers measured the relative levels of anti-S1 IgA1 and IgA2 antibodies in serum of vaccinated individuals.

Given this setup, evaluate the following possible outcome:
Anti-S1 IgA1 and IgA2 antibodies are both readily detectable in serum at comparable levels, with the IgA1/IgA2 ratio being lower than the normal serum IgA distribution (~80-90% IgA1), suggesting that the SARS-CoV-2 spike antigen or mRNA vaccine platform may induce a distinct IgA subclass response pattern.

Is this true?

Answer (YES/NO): NO